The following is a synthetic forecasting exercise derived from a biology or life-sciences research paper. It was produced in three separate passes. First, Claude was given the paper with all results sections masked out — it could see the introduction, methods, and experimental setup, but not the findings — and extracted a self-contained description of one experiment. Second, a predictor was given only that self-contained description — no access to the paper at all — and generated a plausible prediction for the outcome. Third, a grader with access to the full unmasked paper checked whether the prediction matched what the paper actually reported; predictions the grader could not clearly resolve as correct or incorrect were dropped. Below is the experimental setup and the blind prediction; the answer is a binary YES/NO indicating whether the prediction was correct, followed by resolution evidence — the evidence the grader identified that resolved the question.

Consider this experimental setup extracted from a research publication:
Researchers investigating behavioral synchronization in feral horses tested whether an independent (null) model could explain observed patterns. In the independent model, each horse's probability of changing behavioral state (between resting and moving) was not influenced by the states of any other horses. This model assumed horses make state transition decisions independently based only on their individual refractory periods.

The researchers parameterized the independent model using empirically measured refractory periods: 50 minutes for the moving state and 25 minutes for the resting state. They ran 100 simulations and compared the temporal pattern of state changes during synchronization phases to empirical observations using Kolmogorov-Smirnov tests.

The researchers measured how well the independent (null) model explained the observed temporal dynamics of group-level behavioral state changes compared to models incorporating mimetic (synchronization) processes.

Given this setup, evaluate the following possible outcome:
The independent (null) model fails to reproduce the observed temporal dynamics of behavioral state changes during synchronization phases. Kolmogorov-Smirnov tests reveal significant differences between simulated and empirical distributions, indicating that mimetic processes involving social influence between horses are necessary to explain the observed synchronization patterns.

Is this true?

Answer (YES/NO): YES